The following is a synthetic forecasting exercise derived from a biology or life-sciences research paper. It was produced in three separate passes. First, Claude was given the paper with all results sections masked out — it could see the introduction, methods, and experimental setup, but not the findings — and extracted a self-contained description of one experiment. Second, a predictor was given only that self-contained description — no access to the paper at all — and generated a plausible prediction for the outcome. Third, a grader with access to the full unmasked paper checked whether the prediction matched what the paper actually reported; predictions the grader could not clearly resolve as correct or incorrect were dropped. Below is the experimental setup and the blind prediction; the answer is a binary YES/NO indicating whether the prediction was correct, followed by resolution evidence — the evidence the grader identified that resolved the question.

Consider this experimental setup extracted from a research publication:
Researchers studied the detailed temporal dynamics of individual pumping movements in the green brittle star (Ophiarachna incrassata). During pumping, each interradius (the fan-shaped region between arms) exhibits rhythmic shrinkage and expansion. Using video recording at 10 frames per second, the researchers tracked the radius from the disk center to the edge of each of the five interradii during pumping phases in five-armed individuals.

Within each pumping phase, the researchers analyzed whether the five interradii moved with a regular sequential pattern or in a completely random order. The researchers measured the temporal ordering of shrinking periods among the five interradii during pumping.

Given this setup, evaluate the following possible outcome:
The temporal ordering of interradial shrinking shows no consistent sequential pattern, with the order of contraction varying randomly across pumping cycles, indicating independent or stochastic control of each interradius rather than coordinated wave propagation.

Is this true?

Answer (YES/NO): NO